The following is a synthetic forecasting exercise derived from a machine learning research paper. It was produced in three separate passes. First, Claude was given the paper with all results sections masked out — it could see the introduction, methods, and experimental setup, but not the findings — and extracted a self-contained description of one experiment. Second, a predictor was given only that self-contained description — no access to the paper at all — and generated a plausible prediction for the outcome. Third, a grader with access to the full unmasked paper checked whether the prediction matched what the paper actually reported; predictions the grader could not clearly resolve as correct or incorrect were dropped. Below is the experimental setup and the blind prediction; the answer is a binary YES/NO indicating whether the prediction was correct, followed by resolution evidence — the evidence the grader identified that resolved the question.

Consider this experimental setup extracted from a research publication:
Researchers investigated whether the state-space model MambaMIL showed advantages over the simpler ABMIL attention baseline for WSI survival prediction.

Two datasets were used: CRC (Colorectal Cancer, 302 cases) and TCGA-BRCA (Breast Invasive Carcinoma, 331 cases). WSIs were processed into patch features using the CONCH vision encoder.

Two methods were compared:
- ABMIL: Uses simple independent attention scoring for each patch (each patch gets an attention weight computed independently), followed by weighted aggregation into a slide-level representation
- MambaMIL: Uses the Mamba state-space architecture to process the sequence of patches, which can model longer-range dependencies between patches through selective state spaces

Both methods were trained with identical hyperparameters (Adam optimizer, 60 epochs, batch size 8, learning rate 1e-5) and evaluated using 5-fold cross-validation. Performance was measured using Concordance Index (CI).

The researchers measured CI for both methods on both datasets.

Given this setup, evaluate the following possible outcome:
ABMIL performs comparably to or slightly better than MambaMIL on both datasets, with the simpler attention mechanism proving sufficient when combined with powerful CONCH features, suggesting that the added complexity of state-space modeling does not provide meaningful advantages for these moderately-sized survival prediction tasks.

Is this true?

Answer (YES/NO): NO